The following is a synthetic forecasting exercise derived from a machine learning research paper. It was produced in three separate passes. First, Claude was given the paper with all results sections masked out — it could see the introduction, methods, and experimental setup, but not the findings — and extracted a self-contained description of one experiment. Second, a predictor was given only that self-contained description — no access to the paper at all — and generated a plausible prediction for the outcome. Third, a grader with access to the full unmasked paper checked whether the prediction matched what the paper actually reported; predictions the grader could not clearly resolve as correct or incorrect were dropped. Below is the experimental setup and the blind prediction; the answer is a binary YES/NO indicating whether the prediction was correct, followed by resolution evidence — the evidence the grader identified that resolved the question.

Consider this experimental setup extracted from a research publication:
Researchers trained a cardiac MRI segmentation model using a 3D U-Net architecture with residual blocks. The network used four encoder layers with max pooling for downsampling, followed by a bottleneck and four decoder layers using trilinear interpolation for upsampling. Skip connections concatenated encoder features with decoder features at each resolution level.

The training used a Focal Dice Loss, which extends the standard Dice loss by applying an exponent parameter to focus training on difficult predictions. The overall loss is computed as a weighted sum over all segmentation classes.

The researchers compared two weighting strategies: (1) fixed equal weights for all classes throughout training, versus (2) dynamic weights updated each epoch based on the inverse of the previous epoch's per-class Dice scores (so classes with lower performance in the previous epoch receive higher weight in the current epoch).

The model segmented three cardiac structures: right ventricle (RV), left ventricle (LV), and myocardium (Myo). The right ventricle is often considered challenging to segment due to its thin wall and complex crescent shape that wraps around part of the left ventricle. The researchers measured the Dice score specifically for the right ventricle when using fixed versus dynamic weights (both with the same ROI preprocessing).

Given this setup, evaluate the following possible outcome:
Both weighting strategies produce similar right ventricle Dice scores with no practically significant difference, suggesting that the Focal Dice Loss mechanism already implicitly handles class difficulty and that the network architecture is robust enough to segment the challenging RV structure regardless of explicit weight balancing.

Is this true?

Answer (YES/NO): YES